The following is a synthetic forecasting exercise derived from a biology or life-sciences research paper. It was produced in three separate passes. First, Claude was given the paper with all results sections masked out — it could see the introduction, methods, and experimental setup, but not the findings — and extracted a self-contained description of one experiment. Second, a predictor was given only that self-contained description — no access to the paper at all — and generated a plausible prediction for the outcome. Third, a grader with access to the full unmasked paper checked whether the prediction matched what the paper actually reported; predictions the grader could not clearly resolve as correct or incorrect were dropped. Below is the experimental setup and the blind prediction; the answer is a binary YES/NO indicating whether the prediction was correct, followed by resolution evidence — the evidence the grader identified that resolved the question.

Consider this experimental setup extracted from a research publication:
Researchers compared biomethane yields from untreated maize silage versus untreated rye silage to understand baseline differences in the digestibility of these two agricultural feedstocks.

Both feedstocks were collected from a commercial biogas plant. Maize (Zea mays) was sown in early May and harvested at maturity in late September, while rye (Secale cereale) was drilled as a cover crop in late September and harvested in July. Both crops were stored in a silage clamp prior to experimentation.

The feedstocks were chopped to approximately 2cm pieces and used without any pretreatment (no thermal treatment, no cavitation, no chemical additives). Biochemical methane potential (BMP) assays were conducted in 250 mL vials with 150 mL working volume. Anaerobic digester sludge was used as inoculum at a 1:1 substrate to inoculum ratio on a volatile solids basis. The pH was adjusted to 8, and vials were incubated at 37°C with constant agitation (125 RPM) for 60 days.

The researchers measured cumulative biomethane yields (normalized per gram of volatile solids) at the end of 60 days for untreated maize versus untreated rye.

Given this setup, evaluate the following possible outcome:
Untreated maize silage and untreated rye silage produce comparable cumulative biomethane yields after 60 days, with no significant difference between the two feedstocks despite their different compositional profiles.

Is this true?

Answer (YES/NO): NO